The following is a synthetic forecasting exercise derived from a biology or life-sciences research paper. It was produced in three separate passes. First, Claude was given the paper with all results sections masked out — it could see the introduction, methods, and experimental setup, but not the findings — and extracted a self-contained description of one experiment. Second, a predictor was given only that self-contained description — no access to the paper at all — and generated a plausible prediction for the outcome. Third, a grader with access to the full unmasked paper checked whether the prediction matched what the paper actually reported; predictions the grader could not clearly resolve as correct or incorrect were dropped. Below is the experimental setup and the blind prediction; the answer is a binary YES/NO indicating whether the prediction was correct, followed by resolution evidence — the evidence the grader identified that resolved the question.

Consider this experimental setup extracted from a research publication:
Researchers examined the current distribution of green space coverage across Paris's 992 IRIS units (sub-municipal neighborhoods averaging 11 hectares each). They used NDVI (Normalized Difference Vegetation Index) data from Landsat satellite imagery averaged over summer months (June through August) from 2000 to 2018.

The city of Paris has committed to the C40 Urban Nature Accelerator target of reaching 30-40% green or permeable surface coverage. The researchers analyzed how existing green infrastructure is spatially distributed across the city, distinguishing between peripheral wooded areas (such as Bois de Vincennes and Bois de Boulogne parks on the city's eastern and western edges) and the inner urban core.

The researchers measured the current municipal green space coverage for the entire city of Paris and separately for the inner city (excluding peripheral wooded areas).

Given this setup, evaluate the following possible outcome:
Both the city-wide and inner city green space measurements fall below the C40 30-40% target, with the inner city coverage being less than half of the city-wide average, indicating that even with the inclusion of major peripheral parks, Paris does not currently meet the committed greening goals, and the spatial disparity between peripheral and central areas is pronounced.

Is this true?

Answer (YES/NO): YES